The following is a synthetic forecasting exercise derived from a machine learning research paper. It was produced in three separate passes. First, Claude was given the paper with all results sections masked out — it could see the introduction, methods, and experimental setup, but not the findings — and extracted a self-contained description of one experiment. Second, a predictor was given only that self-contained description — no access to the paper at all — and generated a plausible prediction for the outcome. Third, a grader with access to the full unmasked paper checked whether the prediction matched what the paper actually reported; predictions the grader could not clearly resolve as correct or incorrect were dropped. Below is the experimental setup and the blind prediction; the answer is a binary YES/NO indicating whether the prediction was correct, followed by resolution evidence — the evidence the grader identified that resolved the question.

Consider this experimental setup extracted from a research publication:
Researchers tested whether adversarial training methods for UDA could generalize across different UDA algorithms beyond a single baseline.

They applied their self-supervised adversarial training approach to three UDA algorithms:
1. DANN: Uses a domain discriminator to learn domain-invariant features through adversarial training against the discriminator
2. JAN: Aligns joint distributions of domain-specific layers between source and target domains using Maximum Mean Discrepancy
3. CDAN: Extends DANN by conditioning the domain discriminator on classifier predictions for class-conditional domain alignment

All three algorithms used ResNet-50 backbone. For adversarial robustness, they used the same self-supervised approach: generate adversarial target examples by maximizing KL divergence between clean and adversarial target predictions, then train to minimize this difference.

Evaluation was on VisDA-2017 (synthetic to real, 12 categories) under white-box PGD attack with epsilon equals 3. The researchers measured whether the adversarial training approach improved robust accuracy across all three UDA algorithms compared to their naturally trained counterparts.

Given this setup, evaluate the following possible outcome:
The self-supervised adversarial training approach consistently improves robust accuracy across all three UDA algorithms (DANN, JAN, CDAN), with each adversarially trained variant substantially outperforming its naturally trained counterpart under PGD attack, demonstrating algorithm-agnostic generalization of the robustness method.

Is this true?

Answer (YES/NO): YES